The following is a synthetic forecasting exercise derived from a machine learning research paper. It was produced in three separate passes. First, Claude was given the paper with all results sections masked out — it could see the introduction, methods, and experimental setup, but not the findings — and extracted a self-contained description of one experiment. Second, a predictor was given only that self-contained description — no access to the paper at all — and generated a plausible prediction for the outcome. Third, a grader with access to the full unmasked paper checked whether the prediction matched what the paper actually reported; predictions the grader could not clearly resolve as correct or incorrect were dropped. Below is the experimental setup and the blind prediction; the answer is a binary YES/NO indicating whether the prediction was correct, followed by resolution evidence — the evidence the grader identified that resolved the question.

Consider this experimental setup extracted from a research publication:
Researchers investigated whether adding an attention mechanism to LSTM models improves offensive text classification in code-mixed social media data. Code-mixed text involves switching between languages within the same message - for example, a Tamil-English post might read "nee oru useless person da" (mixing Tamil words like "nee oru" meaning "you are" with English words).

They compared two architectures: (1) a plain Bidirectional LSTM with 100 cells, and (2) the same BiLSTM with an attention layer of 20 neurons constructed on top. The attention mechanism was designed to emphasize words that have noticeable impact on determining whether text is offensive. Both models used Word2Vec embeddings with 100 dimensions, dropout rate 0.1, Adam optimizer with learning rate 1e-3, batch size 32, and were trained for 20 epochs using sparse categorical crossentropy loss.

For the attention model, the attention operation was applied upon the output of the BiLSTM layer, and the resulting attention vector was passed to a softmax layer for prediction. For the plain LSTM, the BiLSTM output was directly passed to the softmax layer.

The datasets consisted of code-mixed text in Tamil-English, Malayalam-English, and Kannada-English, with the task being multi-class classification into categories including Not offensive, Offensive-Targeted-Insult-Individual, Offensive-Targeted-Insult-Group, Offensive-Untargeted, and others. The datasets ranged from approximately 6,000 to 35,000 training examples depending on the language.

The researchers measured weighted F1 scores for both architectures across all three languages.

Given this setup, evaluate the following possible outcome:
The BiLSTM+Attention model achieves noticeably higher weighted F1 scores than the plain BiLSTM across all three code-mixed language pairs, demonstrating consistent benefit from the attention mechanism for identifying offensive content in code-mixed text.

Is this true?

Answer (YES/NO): NO